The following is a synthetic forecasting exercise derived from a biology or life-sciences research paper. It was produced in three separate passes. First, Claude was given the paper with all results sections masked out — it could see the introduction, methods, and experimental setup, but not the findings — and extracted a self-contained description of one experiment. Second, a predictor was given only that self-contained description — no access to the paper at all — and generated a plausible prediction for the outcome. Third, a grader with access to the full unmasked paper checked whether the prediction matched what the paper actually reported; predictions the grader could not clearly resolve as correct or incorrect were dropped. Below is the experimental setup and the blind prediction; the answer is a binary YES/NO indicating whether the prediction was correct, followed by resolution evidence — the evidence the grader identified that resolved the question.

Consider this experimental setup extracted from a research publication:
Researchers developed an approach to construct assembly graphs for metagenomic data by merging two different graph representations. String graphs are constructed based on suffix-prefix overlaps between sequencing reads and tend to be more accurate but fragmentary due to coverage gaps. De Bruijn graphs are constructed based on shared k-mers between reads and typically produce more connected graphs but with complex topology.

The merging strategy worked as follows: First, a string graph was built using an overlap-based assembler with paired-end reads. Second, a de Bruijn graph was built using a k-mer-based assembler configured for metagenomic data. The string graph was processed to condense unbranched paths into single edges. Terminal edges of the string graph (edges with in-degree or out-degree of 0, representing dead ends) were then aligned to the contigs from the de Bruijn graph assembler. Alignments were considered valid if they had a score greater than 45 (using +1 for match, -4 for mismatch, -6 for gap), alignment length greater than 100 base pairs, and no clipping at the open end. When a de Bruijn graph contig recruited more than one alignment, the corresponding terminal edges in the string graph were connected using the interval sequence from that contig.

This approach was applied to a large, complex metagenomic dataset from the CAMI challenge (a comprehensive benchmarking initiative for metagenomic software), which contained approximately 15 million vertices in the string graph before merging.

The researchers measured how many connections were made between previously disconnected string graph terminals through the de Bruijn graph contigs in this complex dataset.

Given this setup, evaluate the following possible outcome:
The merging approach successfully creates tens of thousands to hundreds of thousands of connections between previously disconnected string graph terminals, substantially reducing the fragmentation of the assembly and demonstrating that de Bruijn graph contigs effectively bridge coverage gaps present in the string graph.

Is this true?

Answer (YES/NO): YES